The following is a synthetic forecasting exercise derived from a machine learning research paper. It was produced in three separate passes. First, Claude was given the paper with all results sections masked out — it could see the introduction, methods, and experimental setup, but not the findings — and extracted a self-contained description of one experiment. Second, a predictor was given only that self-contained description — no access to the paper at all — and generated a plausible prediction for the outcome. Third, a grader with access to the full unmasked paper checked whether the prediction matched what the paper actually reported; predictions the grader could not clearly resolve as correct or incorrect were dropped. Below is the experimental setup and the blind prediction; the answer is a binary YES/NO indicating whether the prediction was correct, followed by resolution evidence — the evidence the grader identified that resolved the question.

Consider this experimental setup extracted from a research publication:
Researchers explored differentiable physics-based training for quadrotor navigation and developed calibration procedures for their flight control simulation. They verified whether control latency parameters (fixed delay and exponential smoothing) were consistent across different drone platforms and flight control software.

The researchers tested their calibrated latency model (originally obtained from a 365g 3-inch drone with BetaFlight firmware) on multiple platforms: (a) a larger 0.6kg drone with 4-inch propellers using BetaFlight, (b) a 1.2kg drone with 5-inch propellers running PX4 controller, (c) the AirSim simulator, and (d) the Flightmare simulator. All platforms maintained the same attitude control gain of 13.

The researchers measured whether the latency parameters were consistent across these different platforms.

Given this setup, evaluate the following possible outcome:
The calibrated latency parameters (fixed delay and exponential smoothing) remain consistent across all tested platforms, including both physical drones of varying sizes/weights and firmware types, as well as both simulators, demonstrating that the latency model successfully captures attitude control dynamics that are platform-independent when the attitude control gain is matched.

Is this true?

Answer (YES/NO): YES